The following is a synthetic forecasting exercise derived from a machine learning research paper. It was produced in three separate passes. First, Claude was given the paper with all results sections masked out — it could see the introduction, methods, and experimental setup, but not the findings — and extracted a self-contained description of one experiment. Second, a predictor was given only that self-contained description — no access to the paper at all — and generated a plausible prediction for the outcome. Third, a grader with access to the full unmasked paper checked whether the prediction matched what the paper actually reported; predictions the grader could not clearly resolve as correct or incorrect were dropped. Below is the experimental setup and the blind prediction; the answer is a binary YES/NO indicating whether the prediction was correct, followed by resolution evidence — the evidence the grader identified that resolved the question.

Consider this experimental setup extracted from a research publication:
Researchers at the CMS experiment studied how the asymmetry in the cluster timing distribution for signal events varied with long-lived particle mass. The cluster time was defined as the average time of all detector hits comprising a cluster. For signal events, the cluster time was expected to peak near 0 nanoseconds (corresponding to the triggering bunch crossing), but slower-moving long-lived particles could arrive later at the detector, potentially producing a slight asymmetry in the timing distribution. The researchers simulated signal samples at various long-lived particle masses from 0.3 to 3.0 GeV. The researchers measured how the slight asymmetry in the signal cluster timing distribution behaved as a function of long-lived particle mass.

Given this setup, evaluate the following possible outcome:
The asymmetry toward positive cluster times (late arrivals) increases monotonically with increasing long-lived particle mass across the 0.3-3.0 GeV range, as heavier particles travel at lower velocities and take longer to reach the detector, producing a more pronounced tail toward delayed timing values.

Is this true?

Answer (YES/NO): YES